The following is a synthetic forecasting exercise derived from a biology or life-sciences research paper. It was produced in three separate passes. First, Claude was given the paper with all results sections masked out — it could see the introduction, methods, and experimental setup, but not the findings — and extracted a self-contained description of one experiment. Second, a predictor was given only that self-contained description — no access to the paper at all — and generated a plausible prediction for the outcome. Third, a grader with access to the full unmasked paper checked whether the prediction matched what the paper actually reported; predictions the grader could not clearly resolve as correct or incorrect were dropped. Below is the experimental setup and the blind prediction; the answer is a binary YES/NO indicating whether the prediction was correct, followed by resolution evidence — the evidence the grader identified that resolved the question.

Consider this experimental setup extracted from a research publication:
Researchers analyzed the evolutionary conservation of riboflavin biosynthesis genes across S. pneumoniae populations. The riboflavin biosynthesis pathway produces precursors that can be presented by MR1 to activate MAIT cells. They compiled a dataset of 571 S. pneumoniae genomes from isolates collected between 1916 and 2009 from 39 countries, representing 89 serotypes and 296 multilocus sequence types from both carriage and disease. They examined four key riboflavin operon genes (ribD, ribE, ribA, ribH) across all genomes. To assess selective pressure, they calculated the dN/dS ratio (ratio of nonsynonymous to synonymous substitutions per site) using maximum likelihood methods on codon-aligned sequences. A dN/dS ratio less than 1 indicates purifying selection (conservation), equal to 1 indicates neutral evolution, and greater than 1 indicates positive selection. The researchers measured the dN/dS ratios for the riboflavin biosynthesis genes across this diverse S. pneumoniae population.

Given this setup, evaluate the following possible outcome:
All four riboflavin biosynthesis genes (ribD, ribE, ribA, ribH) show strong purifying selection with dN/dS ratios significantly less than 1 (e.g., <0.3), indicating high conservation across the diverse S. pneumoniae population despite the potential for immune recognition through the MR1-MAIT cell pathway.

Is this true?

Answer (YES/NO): YES